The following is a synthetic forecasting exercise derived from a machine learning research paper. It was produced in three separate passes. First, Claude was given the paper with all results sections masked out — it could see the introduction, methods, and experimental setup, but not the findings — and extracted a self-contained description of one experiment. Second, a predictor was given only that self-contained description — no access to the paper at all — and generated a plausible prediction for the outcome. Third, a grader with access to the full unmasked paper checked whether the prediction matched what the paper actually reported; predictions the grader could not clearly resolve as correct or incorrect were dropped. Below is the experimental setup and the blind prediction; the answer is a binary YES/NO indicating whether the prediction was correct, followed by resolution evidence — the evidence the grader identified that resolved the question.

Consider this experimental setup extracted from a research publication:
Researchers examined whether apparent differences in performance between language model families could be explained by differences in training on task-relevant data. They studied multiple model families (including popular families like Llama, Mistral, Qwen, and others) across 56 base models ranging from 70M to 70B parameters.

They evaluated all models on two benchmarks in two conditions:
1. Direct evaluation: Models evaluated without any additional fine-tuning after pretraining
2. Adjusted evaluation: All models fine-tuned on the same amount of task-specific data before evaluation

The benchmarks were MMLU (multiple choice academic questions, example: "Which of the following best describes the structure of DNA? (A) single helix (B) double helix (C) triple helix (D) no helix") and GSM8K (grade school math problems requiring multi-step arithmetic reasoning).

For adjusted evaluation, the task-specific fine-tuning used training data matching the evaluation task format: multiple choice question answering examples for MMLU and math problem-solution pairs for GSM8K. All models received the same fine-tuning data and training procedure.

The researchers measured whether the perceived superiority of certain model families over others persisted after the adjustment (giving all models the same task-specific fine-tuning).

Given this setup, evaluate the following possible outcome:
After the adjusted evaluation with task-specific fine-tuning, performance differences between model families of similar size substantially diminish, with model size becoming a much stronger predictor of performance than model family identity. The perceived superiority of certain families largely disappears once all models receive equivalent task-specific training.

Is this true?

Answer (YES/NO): YES